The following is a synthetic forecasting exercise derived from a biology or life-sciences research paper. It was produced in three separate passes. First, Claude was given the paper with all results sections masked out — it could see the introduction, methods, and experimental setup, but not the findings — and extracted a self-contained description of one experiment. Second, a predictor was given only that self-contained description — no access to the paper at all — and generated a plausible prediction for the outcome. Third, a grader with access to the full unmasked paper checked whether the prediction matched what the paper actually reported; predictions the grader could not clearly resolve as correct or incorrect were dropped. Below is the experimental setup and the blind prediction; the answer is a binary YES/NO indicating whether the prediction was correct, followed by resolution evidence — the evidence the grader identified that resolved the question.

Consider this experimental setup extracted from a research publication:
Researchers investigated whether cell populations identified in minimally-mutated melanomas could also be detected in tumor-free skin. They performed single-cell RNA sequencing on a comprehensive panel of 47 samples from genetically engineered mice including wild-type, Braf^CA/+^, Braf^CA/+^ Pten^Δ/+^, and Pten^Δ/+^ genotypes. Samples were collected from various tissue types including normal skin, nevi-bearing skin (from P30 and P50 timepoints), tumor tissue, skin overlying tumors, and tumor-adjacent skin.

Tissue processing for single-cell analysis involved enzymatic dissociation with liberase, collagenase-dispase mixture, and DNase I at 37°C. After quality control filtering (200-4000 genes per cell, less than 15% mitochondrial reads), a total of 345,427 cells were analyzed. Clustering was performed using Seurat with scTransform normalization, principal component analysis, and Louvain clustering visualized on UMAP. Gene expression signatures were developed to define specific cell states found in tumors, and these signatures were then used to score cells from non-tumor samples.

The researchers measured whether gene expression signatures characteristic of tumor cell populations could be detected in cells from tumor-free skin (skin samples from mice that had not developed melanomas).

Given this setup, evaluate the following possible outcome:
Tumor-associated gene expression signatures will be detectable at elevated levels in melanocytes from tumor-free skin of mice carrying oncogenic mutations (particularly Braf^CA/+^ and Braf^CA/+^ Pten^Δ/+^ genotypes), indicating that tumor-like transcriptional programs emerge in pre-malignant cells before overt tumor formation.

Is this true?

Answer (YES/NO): NO